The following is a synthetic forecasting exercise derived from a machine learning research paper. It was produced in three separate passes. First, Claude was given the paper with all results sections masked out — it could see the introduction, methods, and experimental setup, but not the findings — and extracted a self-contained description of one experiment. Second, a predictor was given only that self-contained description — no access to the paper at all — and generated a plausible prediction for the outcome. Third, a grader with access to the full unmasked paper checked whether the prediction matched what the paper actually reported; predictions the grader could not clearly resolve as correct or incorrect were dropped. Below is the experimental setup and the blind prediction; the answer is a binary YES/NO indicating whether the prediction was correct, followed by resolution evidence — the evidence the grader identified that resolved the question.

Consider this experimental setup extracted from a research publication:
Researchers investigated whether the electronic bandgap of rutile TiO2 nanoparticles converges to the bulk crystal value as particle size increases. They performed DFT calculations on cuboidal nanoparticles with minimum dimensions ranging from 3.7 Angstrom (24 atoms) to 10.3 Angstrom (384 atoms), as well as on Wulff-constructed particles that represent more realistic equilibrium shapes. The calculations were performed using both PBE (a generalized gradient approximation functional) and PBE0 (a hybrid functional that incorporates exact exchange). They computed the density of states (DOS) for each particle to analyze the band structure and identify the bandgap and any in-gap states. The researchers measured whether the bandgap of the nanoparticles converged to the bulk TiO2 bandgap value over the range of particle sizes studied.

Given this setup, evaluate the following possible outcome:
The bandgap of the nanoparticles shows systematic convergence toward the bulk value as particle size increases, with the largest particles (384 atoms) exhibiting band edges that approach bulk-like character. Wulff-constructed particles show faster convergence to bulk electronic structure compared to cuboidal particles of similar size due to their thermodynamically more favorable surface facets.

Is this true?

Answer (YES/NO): NO